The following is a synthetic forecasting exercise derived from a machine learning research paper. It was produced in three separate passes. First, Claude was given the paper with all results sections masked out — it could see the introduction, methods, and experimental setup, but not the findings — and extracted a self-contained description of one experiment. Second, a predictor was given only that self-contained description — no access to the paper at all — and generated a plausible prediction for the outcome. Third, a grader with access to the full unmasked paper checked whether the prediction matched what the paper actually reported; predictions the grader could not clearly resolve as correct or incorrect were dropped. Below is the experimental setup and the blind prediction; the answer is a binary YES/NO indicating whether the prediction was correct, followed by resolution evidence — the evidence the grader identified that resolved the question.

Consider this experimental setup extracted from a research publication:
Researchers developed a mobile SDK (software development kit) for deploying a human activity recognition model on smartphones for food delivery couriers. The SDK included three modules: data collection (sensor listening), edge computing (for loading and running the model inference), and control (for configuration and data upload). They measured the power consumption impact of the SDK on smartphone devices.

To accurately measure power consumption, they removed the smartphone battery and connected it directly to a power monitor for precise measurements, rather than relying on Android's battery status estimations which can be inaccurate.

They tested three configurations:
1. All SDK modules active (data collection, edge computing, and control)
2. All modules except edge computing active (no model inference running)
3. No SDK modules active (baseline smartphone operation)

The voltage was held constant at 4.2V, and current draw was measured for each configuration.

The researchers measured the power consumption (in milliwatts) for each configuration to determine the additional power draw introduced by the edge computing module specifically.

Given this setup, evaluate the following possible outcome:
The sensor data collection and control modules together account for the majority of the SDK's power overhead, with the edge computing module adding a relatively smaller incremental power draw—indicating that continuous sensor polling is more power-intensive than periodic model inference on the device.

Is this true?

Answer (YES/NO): YES